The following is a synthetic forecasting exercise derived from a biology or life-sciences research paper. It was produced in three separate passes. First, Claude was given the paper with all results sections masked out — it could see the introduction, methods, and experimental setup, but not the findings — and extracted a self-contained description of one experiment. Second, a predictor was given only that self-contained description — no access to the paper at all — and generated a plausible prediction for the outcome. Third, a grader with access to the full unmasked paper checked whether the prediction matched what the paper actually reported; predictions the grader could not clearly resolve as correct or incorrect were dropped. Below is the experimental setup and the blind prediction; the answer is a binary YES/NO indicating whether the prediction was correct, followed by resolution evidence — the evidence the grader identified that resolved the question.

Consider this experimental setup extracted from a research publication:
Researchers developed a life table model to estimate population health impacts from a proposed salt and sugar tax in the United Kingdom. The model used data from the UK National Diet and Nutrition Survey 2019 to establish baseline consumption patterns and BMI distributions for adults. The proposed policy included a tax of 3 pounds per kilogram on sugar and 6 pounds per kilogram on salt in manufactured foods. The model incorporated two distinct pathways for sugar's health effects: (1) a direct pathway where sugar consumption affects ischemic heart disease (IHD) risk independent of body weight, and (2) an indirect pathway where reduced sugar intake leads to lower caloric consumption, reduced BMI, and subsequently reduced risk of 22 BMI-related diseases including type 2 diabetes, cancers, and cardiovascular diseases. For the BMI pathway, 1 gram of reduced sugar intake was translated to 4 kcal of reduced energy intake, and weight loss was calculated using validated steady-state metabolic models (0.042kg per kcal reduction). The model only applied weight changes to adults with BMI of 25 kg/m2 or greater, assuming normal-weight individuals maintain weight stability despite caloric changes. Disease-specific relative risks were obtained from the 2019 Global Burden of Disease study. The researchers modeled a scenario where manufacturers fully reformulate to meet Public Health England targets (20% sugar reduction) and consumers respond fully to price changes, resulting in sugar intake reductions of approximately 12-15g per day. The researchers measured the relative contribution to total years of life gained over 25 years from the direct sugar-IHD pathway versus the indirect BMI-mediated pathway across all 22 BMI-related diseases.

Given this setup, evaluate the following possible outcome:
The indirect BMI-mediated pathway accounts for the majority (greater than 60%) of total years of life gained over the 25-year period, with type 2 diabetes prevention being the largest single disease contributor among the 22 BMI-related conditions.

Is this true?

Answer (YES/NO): NO